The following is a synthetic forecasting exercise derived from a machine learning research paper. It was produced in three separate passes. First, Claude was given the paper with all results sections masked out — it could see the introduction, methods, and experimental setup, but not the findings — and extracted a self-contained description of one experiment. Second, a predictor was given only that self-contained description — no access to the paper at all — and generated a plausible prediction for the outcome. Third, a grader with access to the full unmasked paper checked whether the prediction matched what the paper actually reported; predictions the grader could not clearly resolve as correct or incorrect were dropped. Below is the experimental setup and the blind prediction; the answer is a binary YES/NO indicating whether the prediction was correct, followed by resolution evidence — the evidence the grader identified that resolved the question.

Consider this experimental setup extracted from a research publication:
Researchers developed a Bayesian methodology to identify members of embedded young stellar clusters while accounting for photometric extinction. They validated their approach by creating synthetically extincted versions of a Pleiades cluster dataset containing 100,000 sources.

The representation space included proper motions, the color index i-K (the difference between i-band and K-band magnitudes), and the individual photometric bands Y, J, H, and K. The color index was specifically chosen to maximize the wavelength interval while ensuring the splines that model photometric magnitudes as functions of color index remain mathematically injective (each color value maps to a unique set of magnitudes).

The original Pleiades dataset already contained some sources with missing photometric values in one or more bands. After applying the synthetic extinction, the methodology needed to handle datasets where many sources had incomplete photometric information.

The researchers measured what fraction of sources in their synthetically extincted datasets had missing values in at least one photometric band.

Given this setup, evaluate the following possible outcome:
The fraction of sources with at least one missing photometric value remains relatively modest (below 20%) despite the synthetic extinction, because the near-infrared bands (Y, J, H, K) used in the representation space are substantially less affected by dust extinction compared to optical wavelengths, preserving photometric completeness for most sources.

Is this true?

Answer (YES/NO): NO